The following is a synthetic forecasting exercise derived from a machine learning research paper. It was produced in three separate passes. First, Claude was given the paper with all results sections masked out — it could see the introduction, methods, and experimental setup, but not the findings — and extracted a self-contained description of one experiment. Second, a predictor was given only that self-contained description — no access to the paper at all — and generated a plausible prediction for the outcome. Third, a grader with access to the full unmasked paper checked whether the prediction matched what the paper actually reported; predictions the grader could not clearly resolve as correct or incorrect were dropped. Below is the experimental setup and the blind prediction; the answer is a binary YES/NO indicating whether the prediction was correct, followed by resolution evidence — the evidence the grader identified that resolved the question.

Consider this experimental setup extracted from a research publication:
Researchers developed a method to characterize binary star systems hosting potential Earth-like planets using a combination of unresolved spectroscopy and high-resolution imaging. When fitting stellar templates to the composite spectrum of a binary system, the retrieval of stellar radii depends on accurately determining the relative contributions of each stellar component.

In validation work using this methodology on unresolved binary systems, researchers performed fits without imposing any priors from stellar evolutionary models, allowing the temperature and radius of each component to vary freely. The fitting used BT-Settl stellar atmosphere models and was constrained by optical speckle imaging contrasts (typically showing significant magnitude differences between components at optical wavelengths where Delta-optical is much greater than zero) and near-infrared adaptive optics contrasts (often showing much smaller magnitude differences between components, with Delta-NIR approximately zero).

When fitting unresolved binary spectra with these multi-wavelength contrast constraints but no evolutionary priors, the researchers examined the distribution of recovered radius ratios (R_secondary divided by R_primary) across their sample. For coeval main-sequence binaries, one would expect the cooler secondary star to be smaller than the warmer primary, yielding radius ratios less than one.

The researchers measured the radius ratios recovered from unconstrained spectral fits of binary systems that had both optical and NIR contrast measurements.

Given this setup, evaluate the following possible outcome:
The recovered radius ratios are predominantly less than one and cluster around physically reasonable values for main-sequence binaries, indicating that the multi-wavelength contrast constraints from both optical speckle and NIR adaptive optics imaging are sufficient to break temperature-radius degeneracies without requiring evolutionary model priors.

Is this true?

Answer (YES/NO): NO